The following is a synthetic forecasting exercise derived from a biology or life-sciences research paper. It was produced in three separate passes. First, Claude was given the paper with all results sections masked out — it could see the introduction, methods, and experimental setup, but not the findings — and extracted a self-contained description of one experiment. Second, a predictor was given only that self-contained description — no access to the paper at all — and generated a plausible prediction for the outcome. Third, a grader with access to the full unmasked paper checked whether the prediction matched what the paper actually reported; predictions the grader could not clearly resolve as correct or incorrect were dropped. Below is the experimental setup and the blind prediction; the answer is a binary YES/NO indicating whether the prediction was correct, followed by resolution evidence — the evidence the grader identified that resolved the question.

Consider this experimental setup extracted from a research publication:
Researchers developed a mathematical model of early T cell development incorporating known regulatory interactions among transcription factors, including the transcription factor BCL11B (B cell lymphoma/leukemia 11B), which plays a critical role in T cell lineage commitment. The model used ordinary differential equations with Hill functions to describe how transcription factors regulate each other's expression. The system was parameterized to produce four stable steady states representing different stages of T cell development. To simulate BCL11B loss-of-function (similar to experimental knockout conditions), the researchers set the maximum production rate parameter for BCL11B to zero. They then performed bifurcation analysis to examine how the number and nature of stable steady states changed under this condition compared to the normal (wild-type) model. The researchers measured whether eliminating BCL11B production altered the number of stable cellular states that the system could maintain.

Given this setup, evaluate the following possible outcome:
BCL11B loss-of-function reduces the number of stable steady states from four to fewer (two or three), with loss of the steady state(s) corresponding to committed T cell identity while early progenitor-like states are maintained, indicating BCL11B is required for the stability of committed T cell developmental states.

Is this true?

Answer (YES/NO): YES